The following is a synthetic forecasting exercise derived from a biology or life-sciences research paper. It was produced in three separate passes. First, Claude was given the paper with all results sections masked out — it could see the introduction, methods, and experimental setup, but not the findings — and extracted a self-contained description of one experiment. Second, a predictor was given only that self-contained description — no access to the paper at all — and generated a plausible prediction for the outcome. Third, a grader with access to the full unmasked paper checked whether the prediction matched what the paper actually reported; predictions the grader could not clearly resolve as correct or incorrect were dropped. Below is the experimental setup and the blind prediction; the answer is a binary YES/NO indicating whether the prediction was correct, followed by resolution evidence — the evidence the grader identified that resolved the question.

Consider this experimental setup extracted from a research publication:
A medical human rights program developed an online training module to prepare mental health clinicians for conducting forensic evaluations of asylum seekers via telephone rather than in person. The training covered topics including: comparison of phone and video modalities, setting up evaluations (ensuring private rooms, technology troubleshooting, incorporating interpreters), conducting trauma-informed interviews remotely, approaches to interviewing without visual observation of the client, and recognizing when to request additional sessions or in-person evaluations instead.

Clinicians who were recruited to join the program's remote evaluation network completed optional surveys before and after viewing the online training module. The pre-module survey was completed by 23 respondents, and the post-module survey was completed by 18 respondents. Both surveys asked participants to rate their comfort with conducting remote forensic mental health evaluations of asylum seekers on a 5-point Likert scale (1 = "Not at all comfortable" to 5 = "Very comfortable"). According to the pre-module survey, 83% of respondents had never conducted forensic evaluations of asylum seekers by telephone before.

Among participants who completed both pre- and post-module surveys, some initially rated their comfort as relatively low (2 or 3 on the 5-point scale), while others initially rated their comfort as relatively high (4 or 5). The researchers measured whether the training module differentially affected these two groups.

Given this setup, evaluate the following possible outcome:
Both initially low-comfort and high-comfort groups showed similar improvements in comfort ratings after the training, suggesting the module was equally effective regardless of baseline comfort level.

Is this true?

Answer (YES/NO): NO